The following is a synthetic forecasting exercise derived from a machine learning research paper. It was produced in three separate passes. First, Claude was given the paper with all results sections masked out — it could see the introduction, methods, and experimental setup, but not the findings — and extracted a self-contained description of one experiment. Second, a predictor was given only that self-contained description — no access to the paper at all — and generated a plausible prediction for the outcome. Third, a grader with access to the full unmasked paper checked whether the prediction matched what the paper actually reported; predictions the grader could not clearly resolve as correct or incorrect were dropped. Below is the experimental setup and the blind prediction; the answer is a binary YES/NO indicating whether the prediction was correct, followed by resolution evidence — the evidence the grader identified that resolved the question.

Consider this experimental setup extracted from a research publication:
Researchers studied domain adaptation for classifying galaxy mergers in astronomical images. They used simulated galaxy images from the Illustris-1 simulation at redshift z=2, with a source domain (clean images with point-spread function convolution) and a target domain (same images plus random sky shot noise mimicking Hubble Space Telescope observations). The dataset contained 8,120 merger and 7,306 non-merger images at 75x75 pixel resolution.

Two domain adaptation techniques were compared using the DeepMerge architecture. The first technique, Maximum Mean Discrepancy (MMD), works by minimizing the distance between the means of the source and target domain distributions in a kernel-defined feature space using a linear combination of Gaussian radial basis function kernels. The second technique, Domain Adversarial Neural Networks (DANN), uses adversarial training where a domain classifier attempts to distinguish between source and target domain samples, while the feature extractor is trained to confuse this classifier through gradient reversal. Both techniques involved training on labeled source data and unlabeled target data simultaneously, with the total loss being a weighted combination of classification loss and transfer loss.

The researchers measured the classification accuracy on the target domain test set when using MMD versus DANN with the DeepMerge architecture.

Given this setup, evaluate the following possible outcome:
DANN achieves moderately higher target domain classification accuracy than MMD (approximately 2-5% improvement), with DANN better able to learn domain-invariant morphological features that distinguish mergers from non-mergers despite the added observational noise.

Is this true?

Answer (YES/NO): YES